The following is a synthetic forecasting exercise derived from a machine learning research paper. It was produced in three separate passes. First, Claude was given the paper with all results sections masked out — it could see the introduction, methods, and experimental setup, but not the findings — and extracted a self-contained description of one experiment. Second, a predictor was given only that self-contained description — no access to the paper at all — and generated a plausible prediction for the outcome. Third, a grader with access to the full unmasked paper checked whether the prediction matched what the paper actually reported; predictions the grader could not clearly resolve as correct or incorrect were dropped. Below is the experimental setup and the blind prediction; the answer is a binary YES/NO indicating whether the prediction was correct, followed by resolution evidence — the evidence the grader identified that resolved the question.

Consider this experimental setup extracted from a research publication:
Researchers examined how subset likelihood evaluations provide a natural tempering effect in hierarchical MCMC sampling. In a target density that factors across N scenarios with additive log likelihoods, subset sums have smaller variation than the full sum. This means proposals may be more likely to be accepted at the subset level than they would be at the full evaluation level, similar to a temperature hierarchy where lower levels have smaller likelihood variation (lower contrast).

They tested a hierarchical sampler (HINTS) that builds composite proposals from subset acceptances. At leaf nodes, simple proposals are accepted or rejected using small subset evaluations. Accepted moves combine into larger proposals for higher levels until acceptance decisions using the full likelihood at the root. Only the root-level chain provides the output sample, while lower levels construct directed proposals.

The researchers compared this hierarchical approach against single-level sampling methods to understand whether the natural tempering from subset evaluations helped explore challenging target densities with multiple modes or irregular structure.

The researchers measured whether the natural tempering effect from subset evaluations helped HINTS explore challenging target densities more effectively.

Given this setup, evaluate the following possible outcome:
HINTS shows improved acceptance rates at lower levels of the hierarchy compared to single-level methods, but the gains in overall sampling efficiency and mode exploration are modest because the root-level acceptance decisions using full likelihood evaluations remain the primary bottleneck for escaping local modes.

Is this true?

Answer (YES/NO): NO